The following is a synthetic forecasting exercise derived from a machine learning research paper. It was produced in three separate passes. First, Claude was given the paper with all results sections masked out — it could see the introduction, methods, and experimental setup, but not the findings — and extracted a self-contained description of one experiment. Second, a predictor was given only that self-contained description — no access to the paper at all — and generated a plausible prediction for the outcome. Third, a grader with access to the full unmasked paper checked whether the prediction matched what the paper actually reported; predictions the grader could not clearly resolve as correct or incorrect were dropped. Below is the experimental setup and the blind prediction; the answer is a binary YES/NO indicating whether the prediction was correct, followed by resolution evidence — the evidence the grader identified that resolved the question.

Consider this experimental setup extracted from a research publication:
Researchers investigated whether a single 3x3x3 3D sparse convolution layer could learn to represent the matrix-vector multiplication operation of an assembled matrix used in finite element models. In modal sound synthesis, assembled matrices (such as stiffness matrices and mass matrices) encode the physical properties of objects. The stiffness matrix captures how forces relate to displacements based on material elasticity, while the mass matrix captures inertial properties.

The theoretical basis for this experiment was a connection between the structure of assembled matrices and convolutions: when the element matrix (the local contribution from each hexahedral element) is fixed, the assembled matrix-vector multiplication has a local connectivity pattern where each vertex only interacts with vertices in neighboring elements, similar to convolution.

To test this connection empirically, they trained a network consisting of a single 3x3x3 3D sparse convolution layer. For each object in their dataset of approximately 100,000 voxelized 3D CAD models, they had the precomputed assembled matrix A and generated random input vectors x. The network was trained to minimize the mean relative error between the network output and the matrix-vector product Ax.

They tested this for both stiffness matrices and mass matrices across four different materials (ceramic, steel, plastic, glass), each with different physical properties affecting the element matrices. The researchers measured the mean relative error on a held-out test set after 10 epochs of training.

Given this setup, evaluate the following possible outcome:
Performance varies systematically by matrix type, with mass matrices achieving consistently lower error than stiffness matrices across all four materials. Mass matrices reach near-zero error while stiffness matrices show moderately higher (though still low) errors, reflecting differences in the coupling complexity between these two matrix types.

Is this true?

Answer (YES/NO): NO